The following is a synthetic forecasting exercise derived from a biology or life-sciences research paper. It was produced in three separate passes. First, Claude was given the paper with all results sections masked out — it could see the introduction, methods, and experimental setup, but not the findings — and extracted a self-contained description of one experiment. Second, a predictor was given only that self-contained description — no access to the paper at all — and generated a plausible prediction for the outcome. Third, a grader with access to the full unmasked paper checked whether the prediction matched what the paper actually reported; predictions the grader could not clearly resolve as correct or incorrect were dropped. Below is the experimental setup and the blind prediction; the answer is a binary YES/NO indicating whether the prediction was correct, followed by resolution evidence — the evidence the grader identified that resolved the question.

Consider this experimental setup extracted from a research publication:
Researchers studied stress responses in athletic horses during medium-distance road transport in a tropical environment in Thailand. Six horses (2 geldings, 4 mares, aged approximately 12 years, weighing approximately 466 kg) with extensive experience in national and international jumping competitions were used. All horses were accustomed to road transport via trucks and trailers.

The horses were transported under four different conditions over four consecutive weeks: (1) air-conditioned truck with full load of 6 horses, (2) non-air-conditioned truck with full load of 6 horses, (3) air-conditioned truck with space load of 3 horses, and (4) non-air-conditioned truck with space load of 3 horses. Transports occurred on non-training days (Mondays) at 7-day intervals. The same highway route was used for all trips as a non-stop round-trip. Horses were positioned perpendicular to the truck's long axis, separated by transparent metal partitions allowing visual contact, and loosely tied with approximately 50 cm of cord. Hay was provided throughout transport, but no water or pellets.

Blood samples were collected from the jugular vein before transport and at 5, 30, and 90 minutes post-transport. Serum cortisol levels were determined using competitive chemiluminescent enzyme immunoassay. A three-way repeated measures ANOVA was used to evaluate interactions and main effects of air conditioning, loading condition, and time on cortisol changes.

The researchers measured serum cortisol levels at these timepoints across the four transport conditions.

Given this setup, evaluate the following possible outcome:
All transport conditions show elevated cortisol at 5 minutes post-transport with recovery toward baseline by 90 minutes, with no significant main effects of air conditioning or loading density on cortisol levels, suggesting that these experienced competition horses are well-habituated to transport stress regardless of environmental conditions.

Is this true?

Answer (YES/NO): NO